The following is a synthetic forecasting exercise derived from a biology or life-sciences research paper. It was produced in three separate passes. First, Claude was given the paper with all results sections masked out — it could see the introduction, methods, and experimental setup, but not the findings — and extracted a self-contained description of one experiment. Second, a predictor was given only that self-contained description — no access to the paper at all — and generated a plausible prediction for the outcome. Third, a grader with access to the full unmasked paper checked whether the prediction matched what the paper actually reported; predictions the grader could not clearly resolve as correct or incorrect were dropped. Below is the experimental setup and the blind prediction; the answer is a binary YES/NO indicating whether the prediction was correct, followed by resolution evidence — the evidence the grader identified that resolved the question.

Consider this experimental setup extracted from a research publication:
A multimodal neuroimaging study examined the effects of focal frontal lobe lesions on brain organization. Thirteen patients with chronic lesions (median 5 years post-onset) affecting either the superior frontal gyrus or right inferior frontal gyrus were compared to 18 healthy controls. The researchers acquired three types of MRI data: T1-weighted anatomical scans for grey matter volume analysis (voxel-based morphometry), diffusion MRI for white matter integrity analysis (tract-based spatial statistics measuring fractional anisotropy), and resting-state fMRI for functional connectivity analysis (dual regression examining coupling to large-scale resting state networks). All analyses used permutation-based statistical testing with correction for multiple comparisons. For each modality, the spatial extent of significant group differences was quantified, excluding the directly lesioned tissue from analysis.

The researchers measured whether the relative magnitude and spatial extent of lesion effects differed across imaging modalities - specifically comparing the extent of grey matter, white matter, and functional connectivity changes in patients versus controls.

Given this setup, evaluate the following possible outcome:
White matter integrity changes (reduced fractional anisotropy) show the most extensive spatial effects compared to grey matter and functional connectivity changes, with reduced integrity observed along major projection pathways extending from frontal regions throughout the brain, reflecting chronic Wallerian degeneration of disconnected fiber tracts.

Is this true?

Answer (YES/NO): NO